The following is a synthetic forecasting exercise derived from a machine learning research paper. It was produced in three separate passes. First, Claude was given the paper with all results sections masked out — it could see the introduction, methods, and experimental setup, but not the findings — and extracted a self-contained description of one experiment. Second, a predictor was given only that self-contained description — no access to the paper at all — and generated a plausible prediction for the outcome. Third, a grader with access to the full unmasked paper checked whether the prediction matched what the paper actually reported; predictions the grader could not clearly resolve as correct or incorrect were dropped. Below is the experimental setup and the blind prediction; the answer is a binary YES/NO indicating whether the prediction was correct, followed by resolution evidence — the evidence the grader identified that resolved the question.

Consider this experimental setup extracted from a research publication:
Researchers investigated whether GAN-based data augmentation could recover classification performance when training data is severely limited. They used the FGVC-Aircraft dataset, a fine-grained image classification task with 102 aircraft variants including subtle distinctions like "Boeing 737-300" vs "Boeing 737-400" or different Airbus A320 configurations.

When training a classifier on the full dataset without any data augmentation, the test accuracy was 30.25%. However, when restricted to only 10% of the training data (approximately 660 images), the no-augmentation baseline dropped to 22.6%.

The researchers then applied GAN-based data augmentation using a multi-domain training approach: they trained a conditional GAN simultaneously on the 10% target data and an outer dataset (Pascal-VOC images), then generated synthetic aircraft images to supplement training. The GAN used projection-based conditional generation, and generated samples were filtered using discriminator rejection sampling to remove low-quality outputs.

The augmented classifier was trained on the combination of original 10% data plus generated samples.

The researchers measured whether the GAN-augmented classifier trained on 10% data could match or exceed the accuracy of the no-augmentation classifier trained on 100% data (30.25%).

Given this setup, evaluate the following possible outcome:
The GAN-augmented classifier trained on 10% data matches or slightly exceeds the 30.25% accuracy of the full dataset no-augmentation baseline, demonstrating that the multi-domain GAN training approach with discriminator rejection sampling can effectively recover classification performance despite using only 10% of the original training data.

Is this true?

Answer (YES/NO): NO